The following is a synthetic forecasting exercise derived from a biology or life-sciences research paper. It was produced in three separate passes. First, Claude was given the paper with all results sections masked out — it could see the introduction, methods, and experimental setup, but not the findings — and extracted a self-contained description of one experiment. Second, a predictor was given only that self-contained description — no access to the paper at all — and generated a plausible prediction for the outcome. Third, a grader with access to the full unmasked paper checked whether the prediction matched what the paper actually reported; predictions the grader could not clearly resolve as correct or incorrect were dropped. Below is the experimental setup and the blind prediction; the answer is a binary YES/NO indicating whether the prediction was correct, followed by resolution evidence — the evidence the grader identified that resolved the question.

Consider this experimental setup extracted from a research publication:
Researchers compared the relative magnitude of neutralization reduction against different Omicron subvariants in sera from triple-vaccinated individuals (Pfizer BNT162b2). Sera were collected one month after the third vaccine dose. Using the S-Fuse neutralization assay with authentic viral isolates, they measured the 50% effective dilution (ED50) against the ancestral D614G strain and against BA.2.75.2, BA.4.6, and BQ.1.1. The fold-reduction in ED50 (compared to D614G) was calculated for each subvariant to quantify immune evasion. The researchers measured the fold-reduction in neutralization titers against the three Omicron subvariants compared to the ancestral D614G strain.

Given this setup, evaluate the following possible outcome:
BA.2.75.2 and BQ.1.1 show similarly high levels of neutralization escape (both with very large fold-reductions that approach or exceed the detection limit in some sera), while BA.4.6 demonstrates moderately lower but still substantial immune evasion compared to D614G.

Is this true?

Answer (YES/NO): NO